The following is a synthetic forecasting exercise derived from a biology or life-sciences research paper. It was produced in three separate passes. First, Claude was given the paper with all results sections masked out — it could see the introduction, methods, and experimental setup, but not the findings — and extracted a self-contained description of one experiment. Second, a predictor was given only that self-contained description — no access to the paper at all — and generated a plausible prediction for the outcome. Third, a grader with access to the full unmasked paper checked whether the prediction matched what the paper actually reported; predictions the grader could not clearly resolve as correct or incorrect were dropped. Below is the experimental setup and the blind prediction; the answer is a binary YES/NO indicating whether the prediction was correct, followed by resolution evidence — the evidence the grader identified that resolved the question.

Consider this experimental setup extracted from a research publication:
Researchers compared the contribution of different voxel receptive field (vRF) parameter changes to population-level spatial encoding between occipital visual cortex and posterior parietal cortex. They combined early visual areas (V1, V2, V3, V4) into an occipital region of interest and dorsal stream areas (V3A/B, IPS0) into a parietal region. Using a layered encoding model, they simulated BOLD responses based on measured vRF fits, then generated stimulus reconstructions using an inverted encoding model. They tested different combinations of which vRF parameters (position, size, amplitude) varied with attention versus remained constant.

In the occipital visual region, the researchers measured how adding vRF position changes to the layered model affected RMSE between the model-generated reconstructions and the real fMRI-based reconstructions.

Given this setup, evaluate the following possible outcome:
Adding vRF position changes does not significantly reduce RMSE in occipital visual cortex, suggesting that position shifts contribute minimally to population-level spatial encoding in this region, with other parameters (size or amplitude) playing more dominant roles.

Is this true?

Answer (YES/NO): NO